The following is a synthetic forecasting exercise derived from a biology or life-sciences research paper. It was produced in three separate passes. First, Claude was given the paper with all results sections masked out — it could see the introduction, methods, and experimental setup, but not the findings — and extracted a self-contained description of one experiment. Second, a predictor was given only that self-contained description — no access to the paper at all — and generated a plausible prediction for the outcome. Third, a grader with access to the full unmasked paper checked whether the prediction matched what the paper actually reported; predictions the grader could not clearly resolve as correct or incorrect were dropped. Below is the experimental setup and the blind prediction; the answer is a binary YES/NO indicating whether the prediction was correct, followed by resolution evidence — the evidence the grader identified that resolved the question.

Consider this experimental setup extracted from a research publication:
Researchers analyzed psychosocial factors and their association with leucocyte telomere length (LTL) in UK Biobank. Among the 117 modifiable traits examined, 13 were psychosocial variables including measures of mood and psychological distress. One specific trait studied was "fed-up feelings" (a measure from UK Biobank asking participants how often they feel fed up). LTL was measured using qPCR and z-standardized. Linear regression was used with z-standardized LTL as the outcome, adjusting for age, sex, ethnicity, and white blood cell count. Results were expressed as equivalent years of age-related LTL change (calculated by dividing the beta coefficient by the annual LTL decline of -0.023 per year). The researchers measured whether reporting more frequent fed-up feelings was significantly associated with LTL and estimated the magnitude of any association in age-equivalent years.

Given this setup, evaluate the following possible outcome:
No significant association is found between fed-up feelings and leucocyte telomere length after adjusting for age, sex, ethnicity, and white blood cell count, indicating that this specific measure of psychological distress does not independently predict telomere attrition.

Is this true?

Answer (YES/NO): NO